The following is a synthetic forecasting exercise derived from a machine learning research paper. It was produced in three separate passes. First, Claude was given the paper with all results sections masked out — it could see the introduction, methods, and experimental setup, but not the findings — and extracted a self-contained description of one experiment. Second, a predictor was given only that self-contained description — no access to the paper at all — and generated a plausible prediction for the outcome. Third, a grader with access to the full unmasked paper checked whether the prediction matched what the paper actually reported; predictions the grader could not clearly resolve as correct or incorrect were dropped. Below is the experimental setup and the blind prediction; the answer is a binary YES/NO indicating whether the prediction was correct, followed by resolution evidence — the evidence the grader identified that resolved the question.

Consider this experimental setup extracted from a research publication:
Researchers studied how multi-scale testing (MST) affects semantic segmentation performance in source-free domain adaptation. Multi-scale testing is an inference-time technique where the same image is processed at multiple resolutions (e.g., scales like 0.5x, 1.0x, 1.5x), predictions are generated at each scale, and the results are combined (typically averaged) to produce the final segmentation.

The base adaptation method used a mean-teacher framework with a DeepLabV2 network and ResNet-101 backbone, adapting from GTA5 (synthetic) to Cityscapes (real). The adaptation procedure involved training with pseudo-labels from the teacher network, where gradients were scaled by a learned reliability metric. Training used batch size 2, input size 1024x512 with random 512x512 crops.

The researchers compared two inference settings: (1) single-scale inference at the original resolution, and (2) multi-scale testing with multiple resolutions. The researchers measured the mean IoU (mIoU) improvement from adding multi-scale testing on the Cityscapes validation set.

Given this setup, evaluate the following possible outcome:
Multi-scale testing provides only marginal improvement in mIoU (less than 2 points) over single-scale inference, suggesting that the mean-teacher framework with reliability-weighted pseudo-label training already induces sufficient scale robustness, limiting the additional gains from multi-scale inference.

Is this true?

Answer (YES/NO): YES